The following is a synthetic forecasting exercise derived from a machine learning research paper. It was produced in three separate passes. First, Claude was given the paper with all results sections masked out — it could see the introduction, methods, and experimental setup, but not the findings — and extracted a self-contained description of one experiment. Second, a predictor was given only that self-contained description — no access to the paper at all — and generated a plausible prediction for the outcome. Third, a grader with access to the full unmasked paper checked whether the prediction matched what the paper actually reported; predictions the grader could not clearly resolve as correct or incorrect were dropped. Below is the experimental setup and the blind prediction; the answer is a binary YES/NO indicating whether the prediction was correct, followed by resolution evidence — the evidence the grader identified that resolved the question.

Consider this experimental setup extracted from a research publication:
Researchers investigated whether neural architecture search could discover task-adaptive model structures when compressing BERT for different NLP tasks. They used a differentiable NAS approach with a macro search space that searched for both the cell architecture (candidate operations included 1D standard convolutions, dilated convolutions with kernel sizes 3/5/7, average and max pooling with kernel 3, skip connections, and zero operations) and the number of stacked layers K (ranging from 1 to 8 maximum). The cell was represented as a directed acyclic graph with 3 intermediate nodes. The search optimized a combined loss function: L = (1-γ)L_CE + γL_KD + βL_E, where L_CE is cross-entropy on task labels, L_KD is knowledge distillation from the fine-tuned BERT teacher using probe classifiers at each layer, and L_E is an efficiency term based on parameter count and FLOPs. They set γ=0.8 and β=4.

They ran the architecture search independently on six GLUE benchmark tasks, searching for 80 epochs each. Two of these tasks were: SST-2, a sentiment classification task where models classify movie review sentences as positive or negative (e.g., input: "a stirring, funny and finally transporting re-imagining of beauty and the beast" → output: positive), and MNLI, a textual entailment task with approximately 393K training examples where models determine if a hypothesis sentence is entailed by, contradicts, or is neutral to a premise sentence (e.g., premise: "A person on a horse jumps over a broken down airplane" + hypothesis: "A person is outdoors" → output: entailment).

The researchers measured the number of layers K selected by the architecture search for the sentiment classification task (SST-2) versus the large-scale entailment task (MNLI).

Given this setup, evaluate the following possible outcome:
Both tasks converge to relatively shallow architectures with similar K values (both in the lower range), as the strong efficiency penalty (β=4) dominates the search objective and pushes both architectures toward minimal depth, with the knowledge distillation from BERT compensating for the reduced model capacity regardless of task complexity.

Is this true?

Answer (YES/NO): NO